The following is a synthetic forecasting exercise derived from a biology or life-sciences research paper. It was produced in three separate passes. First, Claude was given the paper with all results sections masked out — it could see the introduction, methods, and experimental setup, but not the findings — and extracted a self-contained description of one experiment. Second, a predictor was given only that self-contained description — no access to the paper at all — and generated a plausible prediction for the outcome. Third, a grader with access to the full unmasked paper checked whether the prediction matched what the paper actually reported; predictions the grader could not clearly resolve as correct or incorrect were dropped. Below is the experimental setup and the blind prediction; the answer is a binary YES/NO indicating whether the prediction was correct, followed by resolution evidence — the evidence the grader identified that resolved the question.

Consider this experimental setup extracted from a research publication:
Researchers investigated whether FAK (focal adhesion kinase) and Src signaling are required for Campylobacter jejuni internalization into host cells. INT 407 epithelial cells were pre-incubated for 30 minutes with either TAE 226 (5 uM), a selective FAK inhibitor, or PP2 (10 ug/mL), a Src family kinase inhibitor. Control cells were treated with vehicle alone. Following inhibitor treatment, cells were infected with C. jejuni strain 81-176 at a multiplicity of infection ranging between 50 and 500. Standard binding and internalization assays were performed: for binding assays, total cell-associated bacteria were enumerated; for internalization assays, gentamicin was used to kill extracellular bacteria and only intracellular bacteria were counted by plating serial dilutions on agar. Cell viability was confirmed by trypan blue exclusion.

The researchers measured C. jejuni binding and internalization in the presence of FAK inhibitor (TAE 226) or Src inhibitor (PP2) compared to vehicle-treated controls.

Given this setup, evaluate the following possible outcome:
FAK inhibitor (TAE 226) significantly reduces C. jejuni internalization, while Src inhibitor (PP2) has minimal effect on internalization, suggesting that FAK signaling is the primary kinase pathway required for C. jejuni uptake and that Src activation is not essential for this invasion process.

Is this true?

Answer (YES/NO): NO